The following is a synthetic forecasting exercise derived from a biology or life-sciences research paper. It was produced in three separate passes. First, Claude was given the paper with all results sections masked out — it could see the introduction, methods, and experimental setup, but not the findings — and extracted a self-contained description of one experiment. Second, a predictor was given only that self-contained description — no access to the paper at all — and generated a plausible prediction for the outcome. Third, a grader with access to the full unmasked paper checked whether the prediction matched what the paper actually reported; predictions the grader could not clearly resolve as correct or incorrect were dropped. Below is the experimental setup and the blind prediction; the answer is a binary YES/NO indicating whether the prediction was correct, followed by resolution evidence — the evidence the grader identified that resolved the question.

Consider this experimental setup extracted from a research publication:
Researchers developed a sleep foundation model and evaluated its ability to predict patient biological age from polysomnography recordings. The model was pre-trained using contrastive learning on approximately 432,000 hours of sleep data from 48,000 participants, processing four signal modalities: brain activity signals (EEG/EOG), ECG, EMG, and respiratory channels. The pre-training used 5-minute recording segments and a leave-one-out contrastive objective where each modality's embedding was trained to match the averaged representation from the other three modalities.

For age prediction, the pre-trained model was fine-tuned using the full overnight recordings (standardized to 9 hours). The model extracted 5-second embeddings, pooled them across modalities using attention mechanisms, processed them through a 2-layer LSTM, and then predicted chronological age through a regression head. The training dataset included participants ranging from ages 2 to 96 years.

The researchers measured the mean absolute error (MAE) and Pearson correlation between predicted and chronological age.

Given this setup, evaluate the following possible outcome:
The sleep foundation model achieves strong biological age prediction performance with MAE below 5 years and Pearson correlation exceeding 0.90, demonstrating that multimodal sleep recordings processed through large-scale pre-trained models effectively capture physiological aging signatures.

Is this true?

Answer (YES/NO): NO